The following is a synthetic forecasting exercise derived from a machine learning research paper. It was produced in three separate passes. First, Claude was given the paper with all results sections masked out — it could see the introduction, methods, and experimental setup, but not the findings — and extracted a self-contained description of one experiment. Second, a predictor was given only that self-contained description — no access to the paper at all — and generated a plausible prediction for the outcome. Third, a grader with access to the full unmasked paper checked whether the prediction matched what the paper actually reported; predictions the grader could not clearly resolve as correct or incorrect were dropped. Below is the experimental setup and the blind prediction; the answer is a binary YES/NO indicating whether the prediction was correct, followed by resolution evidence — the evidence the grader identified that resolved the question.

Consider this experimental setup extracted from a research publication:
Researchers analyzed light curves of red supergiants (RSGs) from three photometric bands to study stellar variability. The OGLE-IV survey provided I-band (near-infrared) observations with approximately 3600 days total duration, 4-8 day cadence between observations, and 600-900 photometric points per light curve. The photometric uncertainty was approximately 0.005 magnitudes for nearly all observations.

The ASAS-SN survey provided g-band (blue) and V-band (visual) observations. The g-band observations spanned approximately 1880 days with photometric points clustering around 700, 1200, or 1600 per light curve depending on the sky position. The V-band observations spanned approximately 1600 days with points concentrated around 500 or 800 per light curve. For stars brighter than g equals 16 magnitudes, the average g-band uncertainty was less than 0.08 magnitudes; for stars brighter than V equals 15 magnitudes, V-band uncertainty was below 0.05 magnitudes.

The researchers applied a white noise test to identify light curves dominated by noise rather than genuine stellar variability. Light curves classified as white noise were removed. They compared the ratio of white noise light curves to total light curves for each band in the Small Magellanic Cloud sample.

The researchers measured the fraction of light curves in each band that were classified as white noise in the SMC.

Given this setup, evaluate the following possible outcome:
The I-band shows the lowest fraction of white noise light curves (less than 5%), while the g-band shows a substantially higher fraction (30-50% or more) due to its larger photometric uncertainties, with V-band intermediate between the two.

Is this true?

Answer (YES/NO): NO